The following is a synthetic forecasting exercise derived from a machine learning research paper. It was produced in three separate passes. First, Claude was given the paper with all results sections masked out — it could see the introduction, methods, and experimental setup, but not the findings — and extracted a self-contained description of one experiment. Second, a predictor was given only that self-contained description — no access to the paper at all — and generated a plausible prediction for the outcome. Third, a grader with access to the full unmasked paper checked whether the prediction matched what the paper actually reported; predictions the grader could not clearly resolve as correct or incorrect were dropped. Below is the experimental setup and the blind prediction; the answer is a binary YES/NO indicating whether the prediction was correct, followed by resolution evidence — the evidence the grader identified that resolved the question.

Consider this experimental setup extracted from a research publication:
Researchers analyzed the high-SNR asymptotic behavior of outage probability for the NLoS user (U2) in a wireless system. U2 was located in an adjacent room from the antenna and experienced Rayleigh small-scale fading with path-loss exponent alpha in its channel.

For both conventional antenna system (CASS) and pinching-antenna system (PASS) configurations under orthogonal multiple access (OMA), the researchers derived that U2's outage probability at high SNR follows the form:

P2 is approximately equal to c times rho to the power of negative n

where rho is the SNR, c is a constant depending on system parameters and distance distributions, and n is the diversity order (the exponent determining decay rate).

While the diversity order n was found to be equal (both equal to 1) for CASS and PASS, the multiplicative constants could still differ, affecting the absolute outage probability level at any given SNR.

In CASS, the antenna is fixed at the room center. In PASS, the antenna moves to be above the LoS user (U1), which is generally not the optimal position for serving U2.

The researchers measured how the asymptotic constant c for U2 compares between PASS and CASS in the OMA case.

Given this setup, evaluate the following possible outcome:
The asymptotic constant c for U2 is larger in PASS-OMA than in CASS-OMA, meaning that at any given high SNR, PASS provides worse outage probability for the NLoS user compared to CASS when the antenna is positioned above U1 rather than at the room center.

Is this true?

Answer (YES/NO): YES